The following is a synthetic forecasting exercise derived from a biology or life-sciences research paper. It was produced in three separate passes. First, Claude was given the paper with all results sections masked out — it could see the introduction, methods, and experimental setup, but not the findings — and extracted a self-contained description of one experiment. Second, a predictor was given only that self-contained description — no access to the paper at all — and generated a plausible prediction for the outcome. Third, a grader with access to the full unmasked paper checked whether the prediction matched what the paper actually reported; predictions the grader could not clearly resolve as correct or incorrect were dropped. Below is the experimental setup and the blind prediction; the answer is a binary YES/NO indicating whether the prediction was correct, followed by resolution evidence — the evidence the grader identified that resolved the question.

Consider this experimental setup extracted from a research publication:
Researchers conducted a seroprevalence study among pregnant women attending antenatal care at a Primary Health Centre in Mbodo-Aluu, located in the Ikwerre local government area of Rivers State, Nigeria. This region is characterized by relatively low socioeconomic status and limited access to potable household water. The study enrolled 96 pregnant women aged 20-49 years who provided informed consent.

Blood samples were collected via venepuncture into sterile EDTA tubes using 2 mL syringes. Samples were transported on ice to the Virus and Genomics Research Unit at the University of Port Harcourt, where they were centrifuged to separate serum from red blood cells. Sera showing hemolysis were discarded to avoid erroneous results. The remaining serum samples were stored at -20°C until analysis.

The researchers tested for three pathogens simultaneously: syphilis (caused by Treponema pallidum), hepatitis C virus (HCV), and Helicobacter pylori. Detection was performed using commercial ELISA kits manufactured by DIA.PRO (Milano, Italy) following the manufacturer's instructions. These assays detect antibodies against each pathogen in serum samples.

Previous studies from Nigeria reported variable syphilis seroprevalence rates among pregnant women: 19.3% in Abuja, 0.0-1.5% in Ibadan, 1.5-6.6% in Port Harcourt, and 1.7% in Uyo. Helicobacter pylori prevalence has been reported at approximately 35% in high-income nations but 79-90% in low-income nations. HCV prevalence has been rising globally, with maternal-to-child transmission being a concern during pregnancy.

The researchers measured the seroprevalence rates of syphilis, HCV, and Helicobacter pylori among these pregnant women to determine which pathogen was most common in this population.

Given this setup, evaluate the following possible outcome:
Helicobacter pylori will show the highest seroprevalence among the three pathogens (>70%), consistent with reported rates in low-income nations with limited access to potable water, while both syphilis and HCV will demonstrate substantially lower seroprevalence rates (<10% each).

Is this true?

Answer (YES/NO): NO